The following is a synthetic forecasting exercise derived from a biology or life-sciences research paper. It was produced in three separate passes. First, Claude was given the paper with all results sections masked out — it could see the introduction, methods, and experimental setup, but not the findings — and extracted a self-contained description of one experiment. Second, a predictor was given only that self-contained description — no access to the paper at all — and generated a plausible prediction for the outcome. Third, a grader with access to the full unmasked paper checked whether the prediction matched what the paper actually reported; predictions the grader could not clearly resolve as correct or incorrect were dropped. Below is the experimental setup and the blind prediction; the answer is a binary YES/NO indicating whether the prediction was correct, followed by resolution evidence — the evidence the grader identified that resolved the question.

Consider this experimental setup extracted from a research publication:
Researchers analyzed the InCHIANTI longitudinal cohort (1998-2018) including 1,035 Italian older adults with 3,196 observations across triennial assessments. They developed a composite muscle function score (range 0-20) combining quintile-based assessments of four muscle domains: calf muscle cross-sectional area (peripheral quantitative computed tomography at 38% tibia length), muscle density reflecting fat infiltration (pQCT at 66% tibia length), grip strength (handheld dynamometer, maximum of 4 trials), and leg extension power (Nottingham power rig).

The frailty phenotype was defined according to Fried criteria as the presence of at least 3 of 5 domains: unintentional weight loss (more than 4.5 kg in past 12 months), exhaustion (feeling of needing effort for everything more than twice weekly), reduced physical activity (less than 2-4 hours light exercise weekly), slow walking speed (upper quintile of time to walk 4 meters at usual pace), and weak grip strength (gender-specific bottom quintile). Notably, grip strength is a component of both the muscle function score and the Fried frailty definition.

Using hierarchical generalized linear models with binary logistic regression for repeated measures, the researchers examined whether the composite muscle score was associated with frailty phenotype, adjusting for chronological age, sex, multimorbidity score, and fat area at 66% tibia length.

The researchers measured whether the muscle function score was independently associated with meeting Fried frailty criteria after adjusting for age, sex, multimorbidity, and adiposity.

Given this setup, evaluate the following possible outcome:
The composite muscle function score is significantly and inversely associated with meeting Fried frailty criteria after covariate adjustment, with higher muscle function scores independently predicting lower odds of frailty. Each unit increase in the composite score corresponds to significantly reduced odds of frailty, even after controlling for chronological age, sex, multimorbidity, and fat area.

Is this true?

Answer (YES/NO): YES